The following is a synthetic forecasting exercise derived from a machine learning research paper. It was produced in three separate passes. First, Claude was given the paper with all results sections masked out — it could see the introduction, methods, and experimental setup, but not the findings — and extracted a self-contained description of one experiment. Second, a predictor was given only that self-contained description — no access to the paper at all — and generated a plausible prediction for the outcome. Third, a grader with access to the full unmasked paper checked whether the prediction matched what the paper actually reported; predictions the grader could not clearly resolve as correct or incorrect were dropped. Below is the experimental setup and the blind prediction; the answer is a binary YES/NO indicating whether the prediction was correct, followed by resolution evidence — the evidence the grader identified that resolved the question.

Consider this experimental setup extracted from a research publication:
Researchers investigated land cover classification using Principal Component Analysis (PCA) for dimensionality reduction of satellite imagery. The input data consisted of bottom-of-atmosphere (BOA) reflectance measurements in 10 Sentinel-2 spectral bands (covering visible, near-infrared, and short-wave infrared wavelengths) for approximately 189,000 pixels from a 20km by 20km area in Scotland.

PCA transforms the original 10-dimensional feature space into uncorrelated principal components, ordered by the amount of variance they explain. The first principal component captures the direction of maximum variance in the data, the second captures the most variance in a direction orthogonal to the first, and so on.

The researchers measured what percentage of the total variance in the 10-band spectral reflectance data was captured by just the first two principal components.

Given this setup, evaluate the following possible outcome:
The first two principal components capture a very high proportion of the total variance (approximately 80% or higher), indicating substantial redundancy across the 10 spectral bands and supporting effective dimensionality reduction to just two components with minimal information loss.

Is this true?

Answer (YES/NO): YES